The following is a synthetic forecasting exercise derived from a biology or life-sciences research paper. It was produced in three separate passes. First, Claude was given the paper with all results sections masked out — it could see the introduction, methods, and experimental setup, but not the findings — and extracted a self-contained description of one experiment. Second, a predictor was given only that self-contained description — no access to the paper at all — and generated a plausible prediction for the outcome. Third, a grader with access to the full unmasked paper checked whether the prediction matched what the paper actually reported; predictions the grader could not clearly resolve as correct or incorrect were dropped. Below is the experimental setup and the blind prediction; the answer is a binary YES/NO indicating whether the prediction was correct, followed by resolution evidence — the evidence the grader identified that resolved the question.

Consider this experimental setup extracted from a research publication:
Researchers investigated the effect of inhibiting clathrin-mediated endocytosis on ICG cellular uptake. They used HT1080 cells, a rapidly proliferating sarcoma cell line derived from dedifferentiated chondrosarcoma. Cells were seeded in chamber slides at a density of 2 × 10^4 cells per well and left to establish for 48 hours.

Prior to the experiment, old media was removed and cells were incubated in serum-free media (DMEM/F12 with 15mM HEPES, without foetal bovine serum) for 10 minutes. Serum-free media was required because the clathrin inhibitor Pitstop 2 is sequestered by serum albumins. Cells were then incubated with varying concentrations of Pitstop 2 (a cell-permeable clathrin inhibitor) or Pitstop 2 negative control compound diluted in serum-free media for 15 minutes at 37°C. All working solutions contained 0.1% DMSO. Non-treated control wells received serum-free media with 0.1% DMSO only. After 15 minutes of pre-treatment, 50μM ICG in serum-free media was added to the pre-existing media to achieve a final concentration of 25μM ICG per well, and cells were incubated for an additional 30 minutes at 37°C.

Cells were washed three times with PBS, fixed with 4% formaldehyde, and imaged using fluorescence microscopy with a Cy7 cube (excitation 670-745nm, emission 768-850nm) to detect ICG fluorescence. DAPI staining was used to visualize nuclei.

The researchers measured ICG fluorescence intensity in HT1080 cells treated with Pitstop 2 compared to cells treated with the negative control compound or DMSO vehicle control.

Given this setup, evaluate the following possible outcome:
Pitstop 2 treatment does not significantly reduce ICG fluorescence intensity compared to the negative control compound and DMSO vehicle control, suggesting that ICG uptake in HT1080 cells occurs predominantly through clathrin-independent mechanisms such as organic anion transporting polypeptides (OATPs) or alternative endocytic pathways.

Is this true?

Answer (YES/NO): NO